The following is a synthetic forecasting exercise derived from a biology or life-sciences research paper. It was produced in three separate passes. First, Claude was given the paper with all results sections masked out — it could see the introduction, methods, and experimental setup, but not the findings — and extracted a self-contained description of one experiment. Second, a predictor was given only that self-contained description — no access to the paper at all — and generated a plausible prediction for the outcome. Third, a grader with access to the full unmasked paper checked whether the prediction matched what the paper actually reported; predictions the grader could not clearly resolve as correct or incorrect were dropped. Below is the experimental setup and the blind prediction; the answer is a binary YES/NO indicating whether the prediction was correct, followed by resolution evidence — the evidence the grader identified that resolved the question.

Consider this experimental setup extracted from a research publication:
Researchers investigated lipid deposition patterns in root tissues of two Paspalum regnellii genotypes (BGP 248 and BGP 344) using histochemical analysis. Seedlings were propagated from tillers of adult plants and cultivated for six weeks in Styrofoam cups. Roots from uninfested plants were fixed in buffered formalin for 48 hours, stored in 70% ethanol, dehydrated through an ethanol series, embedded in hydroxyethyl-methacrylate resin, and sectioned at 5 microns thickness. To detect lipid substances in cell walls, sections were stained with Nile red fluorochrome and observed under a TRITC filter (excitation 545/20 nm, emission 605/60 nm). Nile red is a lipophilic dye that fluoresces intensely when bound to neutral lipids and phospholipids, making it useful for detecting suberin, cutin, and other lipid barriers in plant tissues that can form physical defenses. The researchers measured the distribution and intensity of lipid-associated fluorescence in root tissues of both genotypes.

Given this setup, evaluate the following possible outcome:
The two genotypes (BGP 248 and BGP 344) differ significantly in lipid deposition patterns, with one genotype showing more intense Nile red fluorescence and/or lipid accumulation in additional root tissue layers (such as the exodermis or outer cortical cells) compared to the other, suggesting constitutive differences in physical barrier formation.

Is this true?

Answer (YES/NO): YES